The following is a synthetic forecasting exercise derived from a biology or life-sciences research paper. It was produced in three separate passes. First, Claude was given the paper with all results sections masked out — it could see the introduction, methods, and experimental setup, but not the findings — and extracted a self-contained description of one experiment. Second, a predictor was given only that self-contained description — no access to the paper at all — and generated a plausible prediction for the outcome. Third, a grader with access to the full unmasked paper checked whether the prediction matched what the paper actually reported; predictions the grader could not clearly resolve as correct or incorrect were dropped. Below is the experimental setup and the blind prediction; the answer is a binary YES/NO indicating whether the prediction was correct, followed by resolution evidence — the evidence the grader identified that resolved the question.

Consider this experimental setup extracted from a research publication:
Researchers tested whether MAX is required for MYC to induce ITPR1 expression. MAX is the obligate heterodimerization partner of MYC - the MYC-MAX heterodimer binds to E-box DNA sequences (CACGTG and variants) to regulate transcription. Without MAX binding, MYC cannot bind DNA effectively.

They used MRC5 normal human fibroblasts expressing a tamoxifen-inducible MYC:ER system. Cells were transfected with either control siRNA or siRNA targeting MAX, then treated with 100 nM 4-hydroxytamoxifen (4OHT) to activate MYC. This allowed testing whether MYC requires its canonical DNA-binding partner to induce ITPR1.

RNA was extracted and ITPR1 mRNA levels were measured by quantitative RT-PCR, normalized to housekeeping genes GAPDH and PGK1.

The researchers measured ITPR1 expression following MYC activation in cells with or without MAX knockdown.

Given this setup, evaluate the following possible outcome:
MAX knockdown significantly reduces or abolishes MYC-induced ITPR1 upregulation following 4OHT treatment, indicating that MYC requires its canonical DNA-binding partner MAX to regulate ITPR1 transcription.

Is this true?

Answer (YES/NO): YES